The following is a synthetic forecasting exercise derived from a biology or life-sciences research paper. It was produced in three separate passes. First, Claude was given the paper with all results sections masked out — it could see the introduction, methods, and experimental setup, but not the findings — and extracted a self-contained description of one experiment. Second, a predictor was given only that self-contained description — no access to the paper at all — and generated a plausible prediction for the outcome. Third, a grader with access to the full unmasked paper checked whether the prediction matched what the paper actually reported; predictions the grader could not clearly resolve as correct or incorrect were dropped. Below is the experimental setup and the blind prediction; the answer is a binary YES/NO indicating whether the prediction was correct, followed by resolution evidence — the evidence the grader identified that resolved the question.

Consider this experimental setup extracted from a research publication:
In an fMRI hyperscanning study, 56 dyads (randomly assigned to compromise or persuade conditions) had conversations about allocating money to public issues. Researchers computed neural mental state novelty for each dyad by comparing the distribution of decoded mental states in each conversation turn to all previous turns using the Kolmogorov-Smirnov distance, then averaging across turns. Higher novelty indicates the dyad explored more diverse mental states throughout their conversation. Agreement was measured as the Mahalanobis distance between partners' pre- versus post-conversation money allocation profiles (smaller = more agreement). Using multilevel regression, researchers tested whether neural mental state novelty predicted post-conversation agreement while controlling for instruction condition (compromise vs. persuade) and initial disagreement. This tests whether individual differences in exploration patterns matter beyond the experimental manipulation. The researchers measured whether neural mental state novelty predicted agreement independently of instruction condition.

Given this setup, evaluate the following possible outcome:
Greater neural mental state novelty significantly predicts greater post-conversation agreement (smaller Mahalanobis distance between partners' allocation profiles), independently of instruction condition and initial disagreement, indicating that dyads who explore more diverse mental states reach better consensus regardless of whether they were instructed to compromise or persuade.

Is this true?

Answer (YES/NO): YES